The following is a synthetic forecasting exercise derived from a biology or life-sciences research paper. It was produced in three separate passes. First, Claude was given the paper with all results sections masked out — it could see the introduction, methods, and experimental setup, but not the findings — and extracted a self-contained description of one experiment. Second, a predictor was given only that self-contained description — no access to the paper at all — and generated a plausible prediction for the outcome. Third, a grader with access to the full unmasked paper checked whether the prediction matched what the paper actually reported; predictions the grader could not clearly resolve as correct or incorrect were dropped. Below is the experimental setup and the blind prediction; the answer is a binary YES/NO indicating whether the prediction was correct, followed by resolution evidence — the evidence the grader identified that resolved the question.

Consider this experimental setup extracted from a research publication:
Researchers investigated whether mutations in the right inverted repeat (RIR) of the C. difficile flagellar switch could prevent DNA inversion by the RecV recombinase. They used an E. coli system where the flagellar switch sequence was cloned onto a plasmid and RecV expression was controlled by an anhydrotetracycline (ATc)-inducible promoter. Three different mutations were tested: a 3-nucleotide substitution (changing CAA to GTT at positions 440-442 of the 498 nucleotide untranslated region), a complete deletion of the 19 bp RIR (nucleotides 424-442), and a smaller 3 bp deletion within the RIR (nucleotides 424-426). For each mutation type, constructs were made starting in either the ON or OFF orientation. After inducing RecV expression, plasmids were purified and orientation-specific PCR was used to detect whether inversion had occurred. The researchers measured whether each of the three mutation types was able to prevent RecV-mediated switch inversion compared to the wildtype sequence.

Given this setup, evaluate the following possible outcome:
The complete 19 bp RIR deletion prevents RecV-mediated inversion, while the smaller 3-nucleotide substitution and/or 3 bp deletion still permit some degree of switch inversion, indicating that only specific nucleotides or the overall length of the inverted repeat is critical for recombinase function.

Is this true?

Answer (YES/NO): NO